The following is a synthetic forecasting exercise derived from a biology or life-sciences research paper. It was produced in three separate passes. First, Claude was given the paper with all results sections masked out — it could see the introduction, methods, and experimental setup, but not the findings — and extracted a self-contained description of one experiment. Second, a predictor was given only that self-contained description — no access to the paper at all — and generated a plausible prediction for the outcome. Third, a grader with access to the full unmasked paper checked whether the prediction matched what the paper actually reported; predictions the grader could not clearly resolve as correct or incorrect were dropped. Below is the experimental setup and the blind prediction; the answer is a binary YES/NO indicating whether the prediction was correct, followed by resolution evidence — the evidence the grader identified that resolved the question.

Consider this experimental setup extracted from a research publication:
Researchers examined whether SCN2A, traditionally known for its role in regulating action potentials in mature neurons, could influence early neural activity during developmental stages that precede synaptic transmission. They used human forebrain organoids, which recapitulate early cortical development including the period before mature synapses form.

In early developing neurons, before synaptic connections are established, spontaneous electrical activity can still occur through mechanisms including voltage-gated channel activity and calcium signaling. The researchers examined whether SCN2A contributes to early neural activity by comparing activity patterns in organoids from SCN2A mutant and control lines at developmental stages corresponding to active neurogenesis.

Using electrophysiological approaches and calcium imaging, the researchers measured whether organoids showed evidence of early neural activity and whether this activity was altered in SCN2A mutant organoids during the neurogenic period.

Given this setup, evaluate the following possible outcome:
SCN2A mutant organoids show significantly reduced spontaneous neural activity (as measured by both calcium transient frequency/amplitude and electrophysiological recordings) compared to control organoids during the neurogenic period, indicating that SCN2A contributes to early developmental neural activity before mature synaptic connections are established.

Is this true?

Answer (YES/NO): NO